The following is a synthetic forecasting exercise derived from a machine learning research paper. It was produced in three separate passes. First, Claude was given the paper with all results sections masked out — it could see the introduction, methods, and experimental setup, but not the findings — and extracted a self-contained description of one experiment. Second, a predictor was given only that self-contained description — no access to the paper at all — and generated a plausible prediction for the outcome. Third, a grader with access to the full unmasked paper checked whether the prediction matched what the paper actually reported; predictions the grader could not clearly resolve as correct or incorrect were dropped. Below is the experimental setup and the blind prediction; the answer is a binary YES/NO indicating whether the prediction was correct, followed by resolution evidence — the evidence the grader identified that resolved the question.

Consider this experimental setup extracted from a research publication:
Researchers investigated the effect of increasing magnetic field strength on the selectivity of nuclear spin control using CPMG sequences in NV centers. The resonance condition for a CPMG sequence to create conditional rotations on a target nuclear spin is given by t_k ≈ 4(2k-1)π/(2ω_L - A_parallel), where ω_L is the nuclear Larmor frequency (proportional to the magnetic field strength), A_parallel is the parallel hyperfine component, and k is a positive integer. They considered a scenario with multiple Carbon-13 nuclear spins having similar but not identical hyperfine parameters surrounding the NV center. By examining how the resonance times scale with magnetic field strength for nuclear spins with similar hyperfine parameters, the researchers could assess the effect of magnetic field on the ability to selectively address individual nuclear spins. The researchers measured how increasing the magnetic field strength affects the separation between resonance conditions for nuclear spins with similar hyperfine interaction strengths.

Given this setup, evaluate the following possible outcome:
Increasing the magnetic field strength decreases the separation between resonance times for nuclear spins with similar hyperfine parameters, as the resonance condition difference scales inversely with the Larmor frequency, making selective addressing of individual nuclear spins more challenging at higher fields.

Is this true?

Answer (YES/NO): YES